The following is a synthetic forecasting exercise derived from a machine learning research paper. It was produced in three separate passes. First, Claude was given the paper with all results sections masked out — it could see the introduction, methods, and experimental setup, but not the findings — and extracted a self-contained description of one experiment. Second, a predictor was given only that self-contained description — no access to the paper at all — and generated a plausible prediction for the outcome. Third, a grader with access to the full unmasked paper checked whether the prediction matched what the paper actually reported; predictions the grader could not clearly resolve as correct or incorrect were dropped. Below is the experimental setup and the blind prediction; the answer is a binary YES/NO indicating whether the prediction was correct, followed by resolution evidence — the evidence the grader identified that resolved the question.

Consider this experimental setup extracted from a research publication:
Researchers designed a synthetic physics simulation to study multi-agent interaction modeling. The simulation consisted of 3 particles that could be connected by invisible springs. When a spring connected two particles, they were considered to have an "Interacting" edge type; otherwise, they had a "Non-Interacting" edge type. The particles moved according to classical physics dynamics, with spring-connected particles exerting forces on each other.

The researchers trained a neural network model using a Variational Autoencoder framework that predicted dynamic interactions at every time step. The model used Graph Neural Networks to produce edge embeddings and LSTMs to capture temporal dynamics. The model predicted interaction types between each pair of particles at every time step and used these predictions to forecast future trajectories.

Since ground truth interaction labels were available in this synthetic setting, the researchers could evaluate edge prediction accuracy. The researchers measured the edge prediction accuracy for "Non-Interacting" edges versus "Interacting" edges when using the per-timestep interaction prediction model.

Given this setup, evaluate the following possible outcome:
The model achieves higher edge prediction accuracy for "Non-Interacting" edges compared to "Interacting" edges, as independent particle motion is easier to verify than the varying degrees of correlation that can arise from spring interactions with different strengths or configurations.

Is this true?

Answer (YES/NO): YES